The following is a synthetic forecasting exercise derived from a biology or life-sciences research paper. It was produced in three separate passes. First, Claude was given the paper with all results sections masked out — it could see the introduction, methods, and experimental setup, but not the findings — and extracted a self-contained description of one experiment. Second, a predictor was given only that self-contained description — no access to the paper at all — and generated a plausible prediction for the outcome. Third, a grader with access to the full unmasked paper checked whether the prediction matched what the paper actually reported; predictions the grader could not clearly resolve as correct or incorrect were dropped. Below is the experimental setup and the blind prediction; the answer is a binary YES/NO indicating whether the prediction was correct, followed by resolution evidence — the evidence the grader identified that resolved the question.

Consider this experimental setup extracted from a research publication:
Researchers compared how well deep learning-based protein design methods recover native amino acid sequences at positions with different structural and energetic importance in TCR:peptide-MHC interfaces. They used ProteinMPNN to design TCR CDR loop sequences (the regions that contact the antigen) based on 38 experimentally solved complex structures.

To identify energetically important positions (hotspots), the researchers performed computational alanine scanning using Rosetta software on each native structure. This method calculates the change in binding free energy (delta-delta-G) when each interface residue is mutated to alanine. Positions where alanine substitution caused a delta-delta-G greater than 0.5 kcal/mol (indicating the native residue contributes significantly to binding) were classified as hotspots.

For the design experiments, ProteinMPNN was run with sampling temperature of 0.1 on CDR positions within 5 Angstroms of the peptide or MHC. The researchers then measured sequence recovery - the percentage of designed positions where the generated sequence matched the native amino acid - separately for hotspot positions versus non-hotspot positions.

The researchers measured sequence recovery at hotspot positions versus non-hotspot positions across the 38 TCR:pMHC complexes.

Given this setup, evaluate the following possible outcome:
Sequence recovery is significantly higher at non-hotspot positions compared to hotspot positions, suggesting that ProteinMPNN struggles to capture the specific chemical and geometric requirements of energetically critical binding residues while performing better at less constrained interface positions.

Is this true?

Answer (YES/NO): NO